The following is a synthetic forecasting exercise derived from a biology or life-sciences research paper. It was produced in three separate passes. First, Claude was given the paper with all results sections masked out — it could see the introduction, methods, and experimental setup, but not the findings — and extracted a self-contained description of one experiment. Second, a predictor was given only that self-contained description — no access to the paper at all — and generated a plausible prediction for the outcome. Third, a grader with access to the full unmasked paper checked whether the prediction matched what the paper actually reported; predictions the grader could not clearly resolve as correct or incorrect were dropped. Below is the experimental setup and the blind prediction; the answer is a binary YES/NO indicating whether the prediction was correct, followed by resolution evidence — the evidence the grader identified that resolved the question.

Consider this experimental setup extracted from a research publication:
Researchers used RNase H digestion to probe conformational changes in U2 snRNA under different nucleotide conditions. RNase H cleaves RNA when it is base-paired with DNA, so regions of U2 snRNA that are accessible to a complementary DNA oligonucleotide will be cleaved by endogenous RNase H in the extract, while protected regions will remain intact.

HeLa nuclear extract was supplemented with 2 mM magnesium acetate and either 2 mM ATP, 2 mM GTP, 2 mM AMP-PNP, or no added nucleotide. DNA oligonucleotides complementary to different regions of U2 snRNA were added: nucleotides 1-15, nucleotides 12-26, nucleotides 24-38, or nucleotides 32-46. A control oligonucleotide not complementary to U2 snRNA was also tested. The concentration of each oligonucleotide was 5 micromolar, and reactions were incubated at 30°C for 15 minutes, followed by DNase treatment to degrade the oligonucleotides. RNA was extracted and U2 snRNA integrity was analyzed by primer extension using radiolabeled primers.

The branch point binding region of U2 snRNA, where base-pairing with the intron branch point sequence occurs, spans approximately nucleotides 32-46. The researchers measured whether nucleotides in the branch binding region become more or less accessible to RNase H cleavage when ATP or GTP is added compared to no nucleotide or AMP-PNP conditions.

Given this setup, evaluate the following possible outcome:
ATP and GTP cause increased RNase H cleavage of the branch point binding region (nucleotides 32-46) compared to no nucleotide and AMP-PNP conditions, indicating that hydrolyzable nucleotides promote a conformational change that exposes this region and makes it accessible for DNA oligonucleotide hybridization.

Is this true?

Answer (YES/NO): NO